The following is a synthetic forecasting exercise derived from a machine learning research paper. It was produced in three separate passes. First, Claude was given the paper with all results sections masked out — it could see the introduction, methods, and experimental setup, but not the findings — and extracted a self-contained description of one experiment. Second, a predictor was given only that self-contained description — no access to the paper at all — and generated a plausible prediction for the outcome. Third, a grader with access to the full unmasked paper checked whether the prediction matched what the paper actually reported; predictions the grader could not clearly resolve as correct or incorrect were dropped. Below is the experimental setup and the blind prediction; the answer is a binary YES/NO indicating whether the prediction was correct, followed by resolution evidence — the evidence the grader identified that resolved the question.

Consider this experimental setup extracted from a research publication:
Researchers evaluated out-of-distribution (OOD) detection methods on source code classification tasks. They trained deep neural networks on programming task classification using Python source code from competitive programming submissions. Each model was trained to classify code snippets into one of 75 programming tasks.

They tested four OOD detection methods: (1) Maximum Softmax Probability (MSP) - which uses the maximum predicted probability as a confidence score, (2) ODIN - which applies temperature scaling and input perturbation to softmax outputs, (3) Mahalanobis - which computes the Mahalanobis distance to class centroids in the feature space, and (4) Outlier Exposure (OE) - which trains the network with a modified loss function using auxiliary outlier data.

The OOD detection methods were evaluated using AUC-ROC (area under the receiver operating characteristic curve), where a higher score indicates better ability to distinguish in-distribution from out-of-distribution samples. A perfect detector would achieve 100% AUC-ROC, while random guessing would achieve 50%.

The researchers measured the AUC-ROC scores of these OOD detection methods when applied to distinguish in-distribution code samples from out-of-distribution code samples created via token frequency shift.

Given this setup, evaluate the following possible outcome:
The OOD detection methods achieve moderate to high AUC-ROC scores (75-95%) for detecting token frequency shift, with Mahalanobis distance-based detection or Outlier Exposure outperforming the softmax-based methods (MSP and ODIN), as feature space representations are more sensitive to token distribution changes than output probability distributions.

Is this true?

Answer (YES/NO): NO